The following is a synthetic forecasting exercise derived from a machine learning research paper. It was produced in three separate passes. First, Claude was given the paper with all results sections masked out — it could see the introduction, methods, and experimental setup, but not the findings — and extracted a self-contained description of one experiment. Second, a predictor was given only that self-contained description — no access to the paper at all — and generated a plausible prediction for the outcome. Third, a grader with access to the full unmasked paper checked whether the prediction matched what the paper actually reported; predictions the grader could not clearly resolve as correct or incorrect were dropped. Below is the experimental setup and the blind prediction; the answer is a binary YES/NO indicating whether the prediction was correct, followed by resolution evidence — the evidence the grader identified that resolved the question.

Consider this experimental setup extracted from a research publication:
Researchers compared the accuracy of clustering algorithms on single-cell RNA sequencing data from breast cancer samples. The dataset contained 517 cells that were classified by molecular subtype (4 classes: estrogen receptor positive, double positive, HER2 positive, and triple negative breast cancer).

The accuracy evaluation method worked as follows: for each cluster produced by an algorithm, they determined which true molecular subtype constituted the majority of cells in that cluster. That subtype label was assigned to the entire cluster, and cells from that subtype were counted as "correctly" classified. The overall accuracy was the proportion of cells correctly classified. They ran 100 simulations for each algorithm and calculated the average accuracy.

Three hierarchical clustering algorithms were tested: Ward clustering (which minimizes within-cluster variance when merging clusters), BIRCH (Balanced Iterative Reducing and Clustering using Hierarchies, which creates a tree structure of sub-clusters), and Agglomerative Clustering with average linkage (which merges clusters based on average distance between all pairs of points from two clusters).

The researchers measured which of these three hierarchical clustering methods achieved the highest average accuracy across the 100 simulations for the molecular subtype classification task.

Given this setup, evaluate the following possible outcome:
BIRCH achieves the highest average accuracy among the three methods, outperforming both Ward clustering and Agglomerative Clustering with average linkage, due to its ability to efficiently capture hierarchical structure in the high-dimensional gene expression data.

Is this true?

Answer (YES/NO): NO